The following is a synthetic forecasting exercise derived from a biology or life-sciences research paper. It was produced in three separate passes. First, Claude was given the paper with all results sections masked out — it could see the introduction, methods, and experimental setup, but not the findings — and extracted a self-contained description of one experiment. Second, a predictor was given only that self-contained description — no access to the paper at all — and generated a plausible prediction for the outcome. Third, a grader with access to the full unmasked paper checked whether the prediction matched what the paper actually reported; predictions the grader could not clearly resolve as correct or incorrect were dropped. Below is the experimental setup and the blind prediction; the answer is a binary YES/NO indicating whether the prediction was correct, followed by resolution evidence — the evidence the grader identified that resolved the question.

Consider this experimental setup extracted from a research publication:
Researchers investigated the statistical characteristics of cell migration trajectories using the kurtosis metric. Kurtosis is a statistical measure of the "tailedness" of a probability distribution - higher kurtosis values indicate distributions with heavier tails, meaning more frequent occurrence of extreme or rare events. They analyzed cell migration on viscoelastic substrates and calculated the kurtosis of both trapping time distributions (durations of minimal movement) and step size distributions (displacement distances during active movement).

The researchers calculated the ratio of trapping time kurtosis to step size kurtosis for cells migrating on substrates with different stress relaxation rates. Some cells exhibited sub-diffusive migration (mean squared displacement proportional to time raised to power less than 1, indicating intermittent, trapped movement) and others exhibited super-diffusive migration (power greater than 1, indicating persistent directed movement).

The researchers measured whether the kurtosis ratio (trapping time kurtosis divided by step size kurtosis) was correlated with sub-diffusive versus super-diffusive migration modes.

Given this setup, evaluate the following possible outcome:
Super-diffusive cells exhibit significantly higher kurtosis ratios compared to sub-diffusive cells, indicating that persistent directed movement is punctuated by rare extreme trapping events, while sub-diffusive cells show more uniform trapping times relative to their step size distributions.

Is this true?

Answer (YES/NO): NO